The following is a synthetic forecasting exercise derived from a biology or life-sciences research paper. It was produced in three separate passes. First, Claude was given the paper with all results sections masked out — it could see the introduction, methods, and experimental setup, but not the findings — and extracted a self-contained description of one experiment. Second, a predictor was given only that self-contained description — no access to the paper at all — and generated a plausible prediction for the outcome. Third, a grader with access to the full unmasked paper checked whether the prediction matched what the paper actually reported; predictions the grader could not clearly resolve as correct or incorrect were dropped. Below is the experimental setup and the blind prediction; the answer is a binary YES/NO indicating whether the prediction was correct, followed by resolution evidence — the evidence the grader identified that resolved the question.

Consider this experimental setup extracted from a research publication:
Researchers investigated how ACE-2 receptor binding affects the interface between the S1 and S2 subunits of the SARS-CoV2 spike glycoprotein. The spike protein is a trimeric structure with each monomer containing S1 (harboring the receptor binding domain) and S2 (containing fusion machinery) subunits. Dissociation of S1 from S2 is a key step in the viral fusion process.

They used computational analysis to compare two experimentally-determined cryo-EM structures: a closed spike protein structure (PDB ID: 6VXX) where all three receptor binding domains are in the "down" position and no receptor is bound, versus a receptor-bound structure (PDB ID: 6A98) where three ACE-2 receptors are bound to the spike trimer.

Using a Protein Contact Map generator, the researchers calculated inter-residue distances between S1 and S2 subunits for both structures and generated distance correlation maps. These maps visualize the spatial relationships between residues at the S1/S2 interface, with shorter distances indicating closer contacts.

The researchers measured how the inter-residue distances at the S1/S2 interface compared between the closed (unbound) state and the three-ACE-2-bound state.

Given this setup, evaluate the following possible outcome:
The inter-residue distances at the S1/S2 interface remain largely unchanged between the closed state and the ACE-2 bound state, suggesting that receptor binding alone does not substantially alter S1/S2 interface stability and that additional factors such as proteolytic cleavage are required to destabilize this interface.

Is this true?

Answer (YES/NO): NO